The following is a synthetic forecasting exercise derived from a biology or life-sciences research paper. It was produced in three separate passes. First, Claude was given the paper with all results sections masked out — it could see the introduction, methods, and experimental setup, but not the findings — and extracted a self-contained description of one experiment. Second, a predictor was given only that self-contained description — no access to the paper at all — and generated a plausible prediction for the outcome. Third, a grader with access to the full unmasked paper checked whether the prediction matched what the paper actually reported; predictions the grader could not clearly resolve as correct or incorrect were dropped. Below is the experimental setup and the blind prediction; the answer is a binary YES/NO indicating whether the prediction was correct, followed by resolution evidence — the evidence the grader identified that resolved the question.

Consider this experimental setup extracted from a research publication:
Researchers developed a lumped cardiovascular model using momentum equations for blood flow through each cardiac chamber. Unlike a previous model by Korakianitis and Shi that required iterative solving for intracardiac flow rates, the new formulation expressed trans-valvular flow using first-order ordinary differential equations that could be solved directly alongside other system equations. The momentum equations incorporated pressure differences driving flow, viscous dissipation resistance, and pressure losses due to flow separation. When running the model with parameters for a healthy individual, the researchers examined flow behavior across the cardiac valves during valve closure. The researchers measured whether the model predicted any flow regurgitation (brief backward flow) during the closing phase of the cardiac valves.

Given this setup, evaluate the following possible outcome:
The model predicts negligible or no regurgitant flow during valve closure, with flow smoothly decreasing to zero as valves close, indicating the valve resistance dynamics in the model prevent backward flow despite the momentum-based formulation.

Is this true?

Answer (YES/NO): NO